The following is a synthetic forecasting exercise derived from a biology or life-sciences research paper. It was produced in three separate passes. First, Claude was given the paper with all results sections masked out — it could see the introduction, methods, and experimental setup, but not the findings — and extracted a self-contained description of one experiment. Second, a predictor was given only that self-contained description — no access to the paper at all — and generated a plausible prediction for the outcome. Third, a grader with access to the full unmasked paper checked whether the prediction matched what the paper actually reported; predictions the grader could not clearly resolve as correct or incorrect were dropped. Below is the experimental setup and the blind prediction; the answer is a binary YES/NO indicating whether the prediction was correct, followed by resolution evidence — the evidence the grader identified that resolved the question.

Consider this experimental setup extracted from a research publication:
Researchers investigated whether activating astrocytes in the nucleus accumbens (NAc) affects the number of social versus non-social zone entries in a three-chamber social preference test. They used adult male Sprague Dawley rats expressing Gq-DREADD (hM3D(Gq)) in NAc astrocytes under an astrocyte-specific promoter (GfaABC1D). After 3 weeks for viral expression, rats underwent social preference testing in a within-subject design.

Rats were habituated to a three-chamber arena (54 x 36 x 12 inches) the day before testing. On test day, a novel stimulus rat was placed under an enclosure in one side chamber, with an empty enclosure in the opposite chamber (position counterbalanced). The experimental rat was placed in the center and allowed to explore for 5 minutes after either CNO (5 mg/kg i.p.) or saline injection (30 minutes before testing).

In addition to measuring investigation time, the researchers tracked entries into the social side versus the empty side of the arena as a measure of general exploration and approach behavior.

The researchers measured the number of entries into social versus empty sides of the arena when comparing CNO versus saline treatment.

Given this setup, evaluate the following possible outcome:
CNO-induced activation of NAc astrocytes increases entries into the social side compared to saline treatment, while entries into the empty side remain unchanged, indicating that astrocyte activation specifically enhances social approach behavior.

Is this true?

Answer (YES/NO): NO